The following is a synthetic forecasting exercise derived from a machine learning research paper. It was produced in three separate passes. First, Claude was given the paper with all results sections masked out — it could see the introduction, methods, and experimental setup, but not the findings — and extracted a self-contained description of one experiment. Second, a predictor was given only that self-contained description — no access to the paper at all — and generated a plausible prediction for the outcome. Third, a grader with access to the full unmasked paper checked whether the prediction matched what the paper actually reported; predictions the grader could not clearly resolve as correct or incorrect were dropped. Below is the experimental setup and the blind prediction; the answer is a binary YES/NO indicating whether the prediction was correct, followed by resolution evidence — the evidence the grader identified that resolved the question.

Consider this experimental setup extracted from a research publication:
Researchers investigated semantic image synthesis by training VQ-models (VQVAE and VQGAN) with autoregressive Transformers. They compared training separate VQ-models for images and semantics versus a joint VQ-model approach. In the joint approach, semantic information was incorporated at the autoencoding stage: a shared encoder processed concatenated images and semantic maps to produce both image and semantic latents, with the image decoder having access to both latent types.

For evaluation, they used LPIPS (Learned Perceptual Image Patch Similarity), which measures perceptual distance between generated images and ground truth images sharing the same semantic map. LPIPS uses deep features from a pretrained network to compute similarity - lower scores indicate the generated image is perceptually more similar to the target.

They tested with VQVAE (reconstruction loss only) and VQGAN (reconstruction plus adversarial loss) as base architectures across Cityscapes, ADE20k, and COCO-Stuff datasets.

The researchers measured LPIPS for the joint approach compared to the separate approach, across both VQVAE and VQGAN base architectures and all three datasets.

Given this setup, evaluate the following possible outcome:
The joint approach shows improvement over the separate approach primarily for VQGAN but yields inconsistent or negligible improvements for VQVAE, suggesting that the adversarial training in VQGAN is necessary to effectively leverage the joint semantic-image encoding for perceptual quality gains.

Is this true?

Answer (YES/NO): NO